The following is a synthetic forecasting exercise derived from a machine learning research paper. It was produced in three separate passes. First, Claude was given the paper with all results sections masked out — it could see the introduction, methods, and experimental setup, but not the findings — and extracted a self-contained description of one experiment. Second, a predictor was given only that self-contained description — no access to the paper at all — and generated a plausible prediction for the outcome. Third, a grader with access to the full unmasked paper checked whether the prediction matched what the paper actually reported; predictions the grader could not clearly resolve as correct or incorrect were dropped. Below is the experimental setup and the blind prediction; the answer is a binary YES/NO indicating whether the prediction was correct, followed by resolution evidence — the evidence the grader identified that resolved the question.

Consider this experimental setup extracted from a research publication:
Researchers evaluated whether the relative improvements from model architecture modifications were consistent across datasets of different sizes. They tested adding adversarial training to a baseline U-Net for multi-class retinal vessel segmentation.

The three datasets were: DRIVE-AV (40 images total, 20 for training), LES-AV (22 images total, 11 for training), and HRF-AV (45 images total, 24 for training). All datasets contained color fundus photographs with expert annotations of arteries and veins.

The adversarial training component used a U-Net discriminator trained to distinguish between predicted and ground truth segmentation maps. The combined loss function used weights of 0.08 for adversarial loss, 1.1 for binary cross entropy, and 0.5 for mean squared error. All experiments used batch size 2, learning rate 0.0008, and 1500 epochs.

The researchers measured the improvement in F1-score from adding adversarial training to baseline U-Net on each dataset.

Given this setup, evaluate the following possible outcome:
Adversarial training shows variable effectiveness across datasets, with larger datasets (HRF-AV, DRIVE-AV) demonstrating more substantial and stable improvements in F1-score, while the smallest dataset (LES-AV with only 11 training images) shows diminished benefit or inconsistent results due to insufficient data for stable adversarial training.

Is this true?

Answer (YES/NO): NO